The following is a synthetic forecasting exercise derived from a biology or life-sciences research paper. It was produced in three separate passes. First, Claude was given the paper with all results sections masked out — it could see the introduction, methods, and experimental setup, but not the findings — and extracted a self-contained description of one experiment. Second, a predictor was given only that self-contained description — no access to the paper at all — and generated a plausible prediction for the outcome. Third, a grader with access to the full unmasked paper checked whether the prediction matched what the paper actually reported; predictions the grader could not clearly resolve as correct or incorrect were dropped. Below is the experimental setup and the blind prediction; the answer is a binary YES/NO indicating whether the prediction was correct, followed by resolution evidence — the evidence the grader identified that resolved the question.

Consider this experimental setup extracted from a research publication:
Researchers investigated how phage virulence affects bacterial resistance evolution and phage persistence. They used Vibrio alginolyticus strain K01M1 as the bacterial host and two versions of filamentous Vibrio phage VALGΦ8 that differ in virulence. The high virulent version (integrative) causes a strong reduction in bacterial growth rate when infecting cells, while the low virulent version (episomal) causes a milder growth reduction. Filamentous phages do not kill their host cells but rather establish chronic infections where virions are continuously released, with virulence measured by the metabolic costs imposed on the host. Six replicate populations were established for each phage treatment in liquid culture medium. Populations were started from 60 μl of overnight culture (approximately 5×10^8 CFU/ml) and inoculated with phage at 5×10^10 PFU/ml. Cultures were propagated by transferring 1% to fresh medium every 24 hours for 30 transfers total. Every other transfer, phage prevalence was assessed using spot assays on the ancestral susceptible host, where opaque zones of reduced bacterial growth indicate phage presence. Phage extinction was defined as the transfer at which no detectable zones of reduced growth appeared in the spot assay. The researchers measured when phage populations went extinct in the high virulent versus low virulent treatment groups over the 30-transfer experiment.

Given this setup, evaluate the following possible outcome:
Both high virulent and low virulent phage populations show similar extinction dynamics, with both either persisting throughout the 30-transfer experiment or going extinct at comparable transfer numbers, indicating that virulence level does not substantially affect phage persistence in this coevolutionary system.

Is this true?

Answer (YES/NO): NO